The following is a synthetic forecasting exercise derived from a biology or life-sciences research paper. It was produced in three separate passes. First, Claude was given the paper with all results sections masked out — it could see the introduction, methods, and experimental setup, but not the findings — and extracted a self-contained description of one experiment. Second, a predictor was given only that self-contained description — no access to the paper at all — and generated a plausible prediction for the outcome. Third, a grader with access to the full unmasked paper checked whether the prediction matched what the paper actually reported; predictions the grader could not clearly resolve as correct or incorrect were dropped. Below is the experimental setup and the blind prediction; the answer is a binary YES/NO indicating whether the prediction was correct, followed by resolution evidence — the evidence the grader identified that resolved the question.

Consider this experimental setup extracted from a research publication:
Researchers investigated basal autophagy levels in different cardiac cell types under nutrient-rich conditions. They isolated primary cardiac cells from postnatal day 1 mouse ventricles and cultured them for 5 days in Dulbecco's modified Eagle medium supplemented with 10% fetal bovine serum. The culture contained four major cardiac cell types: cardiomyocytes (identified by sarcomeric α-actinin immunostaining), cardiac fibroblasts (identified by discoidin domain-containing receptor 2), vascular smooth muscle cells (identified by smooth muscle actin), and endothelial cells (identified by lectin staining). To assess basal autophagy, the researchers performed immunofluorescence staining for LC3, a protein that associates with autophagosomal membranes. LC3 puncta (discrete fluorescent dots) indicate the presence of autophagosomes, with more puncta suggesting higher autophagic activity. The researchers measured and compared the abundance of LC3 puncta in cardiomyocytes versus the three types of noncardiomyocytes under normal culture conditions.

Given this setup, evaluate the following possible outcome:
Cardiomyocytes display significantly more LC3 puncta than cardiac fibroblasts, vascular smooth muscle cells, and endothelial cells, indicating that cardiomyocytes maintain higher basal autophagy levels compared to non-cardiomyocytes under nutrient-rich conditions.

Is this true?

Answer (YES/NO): YES